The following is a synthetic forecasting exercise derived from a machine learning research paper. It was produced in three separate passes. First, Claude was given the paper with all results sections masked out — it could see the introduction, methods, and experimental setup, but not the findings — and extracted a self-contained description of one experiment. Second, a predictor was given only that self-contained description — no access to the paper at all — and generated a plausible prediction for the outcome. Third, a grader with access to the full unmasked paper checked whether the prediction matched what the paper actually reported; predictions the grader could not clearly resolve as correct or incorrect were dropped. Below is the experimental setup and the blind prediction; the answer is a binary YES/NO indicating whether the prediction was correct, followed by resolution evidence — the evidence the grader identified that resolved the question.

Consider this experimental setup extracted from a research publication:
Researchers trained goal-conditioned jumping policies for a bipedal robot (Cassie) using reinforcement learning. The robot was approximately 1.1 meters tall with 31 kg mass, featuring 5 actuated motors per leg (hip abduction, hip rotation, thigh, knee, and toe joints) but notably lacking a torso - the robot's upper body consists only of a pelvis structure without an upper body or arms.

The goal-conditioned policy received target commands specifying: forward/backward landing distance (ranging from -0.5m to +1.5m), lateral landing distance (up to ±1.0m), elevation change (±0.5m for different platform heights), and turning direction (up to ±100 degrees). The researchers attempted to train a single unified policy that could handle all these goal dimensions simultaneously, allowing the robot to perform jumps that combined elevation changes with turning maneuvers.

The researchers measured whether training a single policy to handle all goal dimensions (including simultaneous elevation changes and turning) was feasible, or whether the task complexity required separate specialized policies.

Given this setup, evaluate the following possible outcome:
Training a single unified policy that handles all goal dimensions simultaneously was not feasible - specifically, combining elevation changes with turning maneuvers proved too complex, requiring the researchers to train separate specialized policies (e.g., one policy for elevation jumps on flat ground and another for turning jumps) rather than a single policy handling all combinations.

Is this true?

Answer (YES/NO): YES